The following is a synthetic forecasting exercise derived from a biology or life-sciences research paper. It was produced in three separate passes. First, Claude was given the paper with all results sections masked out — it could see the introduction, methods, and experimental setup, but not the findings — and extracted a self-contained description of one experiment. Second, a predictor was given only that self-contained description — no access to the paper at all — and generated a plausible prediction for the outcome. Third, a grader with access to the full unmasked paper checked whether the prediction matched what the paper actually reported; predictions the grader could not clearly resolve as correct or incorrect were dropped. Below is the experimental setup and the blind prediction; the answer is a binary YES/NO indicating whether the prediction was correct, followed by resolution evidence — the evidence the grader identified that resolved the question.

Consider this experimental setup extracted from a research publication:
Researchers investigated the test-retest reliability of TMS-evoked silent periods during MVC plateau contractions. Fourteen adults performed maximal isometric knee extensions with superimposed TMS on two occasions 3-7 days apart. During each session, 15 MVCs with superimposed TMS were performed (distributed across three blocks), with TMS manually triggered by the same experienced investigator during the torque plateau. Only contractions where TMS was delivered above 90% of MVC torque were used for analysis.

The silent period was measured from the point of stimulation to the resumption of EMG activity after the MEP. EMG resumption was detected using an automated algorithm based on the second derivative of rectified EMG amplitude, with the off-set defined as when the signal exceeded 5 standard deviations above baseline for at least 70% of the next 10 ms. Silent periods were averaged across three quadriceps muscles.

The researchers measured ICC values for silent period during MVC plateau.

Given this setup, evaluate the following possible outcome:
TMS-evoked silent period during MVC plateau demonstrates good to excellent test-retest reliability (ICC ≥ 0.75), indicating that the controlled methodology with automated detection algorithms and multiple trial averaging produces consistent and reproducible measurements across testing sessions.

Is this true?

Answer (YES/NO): NO